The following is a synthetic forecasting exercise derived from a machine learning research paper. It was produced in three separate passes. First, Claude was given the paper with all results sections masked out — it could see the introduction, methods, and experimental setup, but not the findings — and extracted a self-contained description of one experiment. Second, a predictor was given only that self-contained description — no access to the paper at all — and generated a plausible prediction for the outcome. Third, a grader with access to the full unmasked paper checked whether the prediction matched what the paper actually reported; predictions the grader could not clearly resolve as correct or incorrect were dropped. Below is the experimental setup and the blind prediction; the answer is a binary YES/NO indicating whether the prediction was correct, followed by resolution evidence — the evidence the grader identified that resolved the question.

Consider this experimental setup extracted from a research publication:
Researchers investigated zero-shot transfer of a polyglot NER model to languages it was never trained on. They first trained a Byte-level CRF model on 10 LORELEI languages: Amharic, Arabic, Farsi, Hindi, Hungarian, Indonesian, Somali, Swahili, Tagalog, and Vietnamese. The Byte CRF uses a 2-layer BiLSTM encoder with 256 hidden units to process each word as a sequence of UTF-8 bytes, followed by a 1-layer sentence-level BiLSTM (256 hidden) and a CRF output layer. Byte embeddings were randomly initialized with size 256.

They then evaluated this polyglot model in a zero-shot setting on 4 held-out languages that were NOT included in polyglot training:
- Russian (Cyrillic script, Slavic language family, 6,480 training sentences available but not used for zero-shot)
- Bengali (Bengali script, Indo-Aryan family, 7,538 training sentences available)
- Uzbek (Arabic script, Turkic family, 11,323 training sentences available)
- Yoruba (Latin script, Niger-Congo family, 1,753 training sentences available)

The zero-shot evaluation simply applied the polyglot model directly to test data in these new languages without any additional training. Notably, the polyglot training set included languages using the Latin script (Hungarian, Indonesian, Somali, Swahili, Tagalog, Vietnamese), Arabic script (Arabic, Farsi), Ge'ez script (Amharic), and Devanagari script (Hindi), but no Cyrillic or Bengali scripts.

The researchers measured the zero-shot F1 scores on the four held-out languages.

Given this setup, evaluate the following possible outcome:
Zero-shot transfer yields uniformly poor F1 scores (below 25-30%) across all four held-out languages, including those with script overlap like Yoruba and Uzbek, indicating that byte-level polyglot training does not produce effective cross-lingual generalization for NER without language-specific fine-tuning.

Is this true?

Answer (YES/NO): NO